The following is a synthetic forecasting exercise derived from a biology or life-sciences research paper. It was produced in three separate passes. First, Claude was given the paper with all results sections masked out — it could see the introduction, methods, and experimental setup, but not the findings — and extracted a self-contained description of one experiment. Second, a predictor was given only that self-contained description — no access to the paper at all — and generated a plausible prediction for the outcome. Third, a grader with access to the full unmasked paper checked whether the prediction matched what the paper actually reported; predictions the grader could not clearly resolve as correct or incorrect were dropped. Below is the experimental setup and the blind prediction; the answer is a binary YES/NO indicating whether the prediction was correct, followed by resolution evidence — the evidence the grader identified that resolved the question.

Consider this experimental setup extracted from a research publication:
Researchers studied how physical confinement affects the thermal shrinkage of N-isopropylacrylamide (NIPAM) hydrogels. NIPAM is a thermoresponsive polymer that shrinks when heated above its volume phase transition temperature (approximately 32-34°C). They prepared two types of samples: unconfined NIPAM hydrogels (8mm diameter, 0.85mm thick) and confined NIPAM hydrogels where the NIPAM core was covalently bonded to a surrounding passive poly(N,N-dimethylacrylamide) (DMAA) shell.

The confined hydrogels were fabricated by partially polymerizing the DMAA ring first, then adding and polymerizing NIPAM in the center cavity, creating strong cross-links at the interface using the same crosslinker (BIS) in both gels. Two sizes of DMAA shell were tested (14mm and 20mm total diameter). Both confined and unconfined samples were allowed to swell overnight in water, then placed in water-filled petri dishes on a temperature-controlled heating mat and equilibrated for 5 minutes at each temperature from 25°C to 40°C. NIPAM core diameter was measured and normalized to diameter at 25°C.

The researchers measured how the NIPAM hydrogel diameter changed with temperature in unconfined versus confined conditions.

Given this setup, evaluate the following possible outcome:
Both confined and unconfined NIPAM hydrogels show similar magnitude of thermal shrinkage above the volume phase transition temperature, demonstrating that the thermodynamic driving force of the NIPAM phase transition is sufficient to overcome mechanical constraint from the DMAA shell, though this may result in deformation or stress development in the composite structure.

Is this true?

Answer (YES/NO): NO